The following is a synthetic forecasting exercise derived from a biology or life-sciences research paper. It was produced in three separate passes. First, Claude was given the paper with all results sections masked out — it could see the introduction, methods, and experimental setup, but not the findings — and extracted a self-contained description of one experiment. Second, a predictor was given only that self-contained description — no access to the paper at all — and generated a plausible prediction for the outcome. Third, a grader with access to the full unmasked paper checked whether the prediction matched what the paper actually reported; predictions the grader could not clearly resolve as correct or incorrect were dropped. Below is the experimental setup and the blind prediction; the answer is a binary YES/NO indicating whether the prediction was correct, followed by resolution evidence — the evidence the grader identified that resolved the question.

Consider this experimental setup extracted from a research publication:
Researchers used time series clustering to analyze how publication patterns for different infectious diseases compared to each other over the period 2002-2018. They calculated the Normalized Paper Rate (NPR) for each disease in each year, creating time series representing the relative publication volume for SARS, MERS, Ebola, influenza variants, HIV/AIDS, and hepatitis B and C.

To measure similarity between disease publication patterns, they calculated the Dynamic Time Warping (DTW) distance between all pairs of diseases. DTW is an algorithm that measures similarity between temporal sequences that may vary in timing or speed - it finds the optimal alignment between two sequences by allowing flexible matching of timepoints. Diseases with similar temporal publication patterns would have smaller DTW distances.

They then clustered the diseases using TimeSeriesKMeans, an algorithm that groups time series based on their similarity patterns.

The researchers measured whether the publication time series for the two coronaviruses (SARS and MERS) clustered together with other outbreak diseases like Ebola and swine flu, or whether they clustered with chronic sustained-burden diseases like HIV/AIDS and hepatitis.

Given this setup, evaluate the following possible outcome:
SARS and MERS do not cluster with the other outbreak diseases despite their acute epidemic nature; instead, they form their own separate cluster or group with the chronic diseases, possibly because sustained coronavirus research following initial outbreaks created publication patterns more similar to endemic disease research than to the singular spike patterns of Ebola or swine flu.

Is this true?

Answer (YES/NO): NO